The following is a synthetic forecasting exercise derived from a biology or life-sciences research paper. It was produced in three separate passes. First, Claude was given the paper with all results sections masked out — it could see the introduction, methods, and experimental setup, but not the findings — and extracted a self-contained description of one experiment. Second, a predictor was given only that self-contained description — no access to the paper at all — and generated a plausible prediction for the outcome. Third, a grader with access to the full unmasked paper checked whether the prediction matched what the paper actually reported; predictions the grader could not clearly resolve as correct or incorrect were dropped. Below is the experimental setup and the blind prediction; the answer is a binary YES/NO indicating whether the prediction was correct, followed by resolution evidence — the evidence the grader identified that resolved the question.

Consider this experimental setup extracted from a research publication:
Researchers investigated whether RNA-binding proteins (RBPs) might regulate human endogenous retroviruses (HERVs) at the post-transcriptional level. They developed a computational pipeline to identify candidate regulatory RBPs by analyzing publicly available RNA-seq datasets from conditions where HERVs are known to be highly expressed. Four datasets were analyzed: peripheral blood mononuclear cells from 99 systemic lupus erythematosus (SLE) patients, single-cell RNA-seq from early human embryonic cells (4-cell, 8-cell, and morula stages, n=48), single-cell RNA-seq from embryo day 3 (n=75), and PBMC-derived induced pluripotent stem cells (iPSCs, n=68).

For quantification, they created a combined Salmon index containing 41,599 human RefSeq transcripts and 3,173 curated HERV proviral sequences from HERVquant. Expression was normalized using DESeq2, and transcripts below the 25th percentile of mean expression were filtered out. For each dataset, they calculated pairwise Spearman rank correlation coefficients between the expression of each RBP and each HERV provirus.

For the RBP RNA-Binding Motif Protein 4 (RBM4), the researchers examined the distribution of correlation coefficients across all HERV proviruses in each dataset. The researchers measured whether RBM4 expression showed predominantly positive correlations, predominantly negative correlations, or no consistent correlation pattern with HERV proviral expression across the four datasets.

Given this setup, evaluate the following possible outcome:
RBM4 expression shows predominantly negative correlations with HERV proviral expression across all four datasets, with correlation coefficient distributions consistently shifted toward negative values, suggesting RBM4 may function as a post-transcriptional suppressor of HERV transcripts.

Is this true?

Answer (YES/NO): YES